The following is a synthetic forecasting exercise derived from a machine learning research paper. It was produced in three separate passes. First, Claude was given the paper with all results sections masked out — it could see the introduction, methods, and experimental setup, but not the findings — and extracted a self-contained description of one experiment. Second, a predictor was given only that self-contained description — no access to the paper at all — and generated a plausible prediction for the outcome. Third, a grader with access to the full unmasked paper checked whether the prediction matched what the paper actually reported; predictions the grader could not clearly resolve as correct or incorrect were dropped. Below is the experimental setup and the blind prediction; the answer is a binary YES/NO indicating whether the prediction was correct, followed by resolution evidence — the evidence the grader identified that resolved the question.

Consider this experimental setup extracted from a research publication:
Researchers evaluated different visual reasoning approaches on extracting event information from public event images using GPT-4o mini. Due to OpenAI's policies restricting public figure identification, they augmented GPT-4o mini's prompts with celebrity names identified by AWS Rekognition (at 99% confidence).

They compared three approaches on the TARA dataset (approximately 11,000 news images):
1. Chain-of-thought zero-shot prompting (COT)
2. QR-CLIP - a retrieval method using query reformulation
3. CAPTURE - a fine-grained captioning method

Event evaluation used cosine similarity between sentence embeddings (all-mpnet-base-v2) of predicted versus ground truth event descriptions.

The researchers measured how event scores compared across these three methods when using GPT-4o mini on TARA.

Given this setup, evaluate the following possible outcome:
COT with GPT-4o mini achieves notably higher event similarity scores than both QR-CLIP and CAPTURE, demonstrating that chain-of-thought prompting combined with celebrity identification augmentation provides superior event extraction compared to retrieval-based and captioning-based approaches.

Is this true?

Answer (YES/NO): NO